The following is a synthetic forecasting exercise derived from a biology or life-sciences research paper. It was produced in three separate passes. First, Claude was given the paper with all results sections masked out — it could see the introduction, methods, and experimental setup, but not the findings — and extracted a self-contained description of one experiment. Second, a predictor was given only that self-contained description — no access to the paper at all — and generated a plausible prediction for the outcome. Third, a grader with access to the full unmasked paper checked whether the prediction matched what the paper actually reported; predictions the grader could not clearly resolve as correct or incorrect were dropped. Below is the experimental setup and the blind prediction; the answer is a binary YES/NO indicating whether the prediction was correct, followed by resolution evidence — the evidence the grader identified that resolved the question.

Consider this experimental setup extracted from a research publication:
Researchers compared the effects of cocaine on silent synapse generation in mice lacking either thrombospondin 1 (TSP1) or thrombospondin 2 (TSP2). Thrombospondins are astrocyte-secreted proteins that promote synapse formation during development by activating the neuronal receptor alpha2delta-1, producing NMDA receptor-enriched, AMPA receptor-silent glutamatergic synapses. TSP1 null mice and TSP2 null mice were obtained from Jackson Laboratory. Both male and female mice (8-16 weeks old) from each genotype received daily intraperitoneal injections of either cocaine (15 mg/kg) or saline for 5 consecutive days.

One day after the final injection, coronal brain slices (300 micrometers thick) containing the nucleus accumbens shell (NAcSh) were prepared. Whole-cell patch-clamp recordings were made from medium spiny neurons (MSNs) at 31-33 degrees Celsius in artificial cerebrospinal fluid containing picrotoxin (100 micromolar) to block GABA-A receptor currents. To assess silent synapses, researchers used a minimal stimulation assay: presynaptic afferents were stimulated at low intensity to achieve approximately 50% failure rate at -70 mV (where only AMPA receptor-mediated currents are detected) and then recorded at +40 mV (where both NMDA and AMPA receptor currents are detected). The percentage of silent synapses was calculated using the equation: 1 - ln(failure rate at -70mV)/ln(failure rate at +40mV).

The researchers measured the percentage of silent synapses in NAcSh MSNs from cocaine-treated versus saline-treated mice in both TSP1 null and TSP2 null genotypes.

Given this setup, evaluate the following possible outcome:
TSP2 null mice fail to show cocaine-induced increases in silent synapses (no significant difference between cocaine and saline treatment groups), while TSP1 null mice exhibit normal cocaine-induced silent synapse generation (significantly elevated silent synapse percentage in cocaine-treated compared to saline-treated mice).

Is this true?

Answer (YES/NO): YES